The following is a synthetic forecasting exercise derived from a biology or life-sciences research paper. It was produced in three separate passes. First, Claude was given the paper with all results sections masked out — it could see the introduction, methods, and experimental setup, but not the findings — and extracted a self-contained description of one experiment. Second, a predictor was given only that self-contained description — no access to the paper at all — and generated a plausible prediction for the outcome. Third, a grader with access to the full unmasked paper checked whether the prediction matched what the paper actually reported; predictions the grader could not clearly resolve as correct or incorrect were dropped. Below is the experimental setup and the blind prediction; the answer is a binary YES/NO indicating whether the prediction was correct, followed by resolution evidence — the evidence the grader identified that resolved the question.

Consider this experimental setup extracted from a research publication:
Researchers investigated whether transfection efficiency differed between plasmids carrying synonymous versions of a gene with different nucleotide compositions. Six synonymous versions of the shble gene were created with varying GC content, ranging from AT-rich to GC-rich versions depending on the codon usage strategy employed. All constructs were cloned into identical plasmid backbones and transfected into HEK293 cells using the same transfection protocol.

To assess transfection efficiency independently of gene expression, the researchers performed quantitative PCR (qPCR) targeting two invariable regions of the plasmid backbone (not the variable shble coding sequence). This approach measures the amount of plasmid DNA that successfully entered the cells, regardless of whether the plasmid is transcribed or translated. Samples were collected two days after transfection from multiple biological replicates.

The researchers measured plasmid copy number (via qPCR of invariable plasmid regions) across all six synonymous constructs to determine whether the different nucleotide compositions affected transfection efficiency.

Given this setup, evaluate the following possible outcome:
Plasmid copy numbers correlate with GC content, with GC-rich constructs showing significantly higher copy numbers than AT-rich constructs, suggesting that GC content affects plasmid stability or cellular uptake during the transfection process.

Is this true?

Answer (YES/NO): NO